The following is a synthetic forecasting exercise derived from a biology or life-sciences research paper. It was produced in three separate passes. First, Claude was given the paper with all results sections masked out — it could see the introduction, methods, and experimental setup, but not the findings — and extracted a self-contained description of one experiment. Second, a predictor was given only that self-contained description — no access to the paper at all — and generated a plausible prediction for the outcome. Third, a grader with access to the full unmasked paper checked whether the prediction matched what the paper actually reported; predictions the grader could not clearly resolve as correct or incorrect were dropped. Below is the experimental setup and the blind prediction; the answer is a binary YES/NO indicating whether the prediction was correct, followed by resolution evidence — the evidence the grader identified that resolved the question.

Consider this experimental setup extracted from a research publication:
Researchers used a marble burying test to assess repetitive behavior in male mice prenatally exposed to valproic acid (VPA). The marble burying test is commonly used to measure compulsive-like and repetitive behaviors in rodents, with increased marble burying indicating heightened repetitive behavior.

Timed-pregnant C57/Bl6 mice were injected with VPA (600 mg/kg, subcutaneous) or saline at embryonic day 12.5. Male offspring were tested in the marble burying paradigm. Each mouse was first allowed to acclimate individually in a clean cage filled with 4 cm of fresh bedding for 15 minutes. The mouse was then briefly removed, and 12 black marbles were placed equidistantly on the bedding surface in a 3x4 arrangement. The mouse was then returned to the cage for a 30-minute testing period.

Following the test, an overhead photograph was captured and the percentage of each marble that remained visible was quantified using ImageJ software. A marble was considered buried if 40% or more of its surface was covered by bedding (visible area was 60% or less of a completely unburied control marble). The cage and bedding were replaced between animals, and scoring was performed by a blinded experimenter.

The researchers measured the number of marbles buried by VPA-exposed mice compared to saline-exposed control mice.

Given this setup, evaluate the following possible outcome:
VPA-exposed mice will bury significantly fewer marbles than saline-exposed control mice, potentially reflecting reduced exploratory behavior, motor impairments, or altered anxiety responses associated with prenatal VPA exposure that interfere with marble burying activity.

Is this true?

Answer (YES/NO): NO